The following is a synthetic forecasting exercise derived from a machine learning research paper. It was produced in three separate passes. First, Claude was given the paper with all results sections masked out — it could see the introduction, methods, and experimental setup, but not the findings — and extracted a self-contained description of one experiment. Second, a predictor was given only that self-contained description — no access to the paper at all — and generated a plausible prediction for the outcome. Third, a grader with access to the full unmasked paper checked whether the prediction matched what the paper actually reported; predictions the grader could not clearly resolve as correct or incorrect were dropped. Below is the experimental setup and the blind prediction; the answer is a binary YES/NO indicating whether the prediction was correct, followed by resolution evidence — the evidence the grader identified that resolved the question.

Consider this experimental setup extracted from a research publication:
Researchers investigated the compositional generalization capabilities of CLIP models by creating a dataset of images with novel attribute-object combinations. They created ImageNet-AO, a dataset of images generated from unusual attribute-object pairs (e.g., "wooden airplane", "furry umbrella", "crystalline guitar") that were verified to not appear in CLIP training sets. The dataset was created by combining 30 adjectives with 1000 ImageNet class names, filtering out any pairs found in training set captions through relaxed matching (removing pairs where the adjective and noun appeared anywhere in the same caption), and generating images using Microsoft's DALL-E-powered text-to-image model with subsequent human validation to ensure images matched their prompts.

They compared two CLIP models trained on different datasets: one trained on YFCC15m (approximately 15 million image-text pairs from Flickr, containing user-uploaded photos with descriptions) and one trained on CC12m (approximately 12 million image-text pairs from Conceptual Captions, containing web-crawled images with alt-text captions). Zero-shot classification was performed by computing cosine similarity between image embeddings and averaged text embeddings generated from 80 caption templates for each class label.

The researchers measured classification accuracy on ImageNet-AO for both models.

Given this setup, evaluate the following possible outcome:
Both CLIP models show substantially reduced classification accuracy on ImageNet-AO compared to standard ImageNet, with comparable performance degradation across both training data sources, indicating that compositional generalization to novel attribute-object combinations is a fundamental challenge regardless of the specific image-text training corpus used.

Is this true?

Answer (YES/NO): NO